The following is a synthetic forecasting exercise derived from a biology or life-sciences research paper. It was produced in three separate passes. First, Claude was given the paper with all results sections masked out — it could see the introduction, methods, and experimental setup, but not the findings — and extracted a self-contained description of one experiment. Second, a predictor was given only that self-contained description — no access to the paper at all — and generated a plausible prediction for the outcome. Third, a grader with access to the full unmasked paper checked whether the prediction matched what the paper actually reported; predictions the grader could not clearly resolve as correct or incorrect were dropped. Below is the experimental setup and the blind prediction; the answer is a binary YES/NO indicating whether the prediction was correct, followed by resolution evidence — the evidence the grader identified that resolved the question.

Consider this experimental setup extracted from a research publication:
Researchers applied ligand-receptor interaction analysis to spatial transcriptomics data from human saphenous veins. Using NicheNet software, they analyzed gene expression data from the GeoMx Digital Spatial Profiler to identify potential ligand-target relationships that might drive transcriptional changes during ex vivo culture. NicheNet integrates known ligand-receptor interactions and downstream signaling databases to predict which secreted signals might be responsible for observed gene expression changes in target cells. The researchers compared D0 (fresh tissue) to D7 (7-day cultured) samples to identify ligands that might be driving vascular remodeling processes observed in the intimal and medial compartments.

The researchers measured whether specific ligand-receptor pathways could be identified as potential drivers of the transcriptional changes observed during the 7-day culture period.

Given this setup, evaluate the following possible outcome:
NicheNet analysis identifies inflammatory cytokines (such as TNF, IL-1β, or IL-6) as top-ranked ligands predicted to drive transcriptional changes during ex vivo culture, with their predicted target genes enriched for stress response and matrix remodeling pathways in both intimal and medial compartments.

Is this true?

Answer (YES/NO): NO